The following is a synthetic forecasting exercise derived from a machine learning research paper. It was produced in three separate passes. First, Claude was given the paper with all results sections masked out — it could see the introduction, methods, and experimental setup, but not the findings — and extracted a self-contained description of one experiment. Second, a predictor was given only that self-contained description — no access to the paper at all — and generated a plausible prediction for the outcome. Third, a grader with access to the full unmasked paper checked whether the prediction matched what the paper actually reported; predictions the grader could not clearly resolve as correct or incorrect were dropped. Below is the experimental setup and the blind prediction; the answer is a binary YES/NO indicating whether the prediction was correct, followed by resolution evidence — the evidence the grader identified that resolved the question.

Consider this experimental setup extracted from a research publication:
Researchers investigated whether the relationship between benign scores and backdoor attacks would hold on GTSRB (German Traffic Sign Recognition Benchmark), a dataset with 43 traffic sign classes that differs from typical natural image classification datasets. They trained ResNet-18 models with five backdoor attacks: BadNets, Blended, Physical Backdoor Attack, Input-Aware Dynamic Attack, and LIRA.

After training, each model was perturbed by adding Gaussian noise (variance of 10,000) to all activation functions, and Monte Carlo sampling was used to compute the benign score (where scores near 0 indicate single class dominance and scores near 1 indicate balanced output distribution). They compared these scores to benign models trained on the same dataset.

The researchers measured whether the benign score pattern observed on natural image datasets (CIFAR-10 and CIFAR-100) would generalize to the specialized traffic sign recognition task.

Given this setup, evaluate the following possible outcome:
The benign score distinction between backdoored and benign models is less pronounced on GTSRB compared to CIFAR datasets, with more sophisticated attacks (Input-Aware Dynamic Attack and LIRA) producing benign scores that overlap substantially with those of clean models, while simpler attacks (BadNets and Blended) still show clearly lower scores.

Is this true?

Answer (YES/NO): NO